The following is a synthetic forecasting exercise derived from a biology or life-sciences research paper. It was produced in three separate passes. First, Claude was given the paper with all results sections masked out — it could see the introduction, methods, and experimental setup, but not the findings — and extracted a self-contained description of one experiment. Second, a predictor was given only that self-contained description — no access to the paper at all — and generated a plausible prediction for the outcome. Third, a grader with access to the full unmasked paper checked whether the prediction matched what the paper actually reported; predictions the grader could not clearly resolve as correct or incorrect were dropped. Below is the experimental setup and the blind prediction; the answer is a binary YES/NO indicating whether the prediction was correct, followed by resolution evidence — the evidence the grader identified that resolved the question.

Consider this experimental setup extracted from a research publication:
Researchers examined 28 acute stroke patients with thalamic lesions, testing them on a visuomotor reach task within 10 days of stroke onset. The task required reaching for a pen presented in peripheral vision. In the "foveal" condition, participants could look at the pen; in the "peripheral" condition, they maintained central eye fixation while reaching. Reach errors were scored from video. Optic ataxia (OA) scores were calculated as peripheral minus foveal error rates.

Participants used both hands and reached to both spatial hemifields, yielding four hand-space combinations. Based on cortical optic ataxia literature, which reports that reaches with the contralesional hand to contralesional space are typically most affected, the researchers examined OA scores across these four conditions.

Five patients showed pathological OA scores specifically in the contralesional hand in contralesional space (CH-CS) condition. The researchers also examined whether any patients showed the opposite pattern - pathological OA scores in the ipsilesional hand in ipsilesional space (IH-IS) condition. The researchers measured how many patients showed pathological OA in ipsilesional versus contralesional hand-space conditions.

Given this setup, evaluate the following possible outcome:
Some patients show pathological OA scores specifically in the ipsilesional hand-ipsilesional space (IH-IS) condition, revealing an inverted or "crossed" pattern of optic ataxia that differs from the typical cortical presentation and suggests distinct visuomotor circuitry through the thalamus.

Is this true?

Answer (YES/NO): YES